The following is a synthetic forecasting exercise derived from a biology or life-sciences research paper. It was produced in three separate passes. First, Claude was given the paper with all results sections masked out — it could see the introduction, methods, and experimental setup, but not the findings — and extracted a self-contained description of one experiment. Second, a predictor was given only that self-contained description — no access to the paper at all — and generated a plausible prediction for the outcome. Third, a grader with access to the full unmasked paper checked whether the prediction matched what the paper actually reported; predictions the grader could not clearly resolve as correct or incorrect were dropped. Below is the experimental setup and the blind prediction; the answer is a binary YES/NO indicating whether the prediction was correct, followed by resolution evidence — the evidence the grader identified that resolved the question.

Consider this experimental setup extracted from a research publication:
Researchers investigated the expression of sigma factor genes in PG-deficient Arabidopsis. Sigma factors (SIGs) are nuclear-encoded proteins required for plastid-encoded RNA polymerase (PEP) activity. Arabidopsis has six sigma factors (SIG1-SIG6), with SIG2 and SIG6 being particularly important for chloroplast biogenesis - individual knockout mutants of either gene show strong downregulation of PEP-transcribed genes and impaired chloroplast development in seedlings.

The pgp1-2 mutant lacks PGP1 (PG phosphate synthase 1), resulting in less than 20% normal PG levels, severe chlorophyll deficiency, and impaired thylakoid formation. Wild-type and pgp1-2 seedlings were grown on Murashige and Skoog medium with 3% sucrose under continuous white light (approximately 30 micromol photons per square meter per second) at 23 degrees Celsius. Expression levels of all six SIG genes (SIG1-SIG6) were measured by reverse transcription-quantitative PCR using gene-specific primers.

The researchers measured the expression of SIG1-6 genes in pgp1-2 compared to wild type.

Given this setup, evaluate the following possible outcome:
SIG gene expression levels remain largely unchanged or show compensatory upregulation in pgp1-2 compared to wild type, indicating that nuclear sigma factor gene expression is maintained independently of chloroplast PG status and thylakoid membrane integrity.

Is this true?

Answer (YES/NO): NO